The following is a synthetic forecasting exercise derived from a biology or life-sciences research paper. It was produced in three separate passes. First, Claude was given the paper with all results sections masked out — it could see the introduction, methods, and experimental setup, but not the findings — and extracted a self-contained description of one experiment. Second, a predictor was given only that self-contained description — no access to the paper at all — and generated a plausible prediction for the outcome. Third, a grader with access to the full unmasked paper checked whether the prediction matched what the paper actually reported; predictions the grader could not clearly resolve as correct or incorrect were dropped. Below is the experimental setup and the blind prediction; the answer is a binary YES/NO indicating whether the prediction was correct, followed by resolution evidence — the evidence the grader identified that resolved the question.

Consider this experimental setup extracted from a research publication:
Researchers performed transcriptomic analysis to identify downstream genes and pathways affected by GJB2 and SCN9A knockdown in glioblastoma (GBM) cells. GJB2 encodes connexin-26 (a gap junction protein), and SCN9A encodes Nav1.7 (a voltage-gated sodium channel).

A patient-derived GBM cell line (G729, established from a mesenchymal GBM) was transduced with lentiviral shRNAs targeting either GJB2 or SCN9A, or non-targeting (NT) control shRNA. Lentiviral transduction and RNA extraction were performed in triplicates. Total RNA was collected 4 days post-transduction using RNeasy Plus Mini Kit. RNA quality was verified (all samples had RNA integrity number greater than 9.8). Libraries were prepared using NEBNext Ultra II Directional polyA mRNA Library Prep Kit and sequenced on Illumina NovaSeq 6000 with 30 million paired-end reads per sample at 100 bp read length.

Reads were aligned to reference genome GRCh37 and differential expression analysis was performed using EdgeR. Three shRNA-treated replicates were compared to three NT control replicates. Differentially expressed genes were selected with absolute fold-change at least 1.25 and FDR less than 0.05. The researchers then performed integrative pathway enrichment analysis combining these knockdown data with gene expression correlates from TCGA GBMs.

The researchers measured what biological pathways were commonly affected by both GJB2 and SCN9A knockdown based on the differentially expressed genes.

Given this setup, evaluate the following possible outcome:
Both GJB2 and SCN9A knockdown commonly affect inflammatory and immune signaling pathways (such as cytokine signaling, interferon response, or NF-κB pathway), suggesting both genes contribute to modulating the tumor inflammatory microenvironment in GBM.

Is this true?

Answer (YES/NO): NO